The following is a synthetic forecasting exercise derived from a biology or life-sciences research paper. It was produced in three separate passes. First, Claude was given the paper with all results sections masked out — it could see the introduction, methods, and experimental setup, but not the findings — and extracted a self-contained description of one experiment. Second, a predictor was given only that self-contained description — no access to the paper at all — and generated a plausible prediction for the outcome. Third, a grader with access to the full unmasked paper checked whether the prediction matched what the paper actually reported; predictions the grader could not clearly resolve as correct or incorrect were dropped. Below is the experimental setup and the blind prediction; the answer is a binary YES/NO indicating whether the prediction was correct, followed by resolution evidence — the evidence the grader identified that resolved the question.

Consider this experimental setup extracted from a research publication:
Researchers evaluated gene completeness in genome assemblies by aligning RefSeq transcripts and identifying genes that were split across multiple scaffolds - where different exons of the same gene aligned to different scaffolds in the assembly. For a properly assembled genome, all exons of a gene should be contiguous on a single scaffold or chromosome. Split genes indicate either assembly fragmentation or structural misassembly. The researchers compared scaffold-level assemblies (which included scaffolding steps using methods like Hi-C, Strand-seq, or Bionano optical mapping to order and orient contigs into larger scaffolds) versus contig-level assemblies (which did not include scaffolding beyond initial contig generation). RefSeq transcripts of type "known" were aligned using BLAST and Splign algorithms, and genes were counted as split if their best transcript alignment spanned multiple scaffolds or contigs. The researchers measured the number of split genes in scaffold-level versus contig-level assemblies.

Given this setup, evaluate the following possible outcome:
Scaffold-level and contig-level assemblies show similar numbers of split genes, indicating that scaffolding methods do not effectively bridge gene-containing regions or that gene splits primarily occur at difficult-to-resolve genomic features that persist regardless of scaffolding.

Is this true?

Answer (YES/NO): NO